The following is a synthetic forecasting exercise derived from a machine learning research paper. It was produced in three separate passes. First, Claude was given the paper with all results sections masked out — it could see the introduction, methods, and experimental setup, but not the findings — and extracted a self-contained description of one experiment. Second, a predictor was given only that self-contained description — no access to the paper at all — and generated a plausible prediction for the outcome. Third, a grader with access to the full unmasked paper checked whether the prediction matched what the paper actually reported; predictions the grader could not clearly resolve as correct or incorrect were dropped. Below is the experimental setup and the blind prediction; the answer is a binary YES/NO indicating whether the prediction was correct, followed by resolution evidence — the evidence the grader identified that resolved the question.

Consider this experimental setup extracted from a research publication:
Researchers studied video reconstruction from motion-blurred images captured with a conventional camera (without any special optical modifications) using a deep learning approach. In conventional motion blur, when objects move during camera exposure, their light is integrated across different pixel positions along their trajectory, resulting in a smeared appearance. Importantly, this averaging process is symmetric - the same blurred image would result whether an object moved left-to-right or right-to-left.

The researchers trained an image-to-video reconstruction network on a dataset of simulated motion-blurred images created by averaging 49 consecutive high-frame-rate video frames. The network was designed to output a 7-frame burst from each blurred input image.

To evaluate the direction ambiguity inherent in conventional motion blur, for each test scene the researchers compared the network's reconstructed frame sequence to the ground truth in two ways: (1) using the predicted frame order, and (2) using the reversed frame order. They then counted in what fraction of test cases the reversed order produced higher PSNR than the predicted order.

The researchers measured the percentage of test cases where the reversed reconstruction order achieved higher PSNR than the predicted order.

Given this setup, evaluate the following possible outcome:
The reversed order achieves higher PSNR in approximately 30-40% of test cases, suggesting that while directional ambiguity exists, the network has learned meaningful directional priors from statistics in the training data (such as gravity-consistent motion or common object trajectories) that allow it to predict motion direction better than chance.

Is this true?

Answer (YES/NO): NO